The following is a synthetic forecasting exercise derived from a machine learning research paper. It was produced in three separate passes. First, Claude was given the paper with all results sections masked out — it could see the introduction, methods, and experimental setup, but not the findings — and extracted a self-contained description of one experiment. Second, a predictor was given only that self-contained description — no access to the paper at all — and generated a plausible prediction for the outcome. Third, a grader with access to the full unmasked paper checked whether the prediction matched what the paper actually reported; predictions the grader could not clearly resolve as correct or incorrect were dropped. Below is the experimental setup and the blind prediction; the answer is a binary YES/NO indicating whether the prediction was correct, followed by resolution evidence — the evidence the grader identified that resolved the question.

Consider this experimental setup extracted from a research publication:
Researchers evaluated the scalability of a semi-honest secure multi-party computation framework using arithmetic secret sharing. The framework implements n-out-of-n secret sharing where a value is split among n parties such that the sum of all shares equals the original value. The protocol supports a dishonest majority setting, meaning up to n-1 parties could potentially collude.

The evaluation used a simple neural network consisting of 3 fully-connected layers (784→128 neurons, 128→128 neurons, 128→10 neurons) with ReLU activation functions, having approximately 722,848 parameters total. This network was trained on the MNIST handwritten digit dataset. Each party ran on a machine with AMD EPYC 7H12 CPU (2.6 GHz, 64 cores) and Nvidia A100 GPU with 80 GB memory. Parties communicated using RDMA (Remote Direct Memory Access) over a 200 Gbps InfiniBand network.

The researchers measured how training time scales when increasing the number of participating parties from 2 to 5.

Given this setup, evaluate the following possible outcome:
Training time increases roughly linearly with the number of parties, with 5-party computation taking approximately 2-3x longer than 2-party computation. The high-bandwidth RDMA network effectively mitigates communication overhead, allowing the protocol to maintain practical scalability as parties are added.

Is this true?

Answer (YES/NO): YES